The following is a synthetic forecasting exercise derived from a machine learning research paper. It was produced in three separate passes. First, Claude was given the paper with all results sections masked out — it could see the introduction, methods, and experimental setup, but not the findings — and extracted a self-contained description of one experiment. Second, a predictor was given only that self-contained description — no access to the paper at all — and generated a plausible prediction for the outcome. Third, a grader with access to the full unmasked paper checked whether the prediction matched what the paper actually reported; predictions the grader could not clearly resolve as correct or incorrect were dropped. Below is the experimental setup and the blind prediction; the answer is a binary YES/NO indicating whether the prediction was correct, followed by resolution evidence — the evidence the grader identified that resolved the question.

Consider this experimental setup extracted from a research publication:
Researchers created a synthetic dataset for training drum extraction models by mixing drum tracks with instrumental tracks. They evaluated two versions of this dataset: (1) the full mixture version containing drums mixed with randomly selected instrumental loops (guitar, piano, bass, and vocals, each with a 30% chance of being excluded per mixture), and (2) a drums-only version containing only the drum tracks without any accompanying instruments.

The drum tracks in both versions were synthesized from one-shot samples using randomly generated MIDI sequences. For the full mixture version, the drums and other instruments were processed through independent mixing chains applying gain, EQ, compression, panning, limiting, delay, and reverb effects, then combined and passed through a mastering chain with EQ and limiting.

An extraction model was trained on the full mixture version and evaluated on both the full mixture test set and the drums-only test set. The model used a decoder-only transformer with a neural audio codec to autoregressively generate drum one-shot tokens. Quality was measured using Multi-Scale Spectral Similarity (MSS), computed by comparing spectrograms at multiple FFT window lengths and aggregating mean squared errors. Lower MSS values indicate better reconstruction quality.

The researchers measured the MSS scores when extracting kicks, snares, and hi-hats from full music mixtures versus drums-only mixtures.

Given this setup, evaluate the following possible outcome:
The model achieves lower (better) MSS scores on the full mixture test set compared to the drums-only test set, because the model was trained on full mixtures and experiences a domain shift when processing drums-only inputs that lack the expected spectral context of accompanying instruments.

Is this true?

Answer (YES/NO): NO